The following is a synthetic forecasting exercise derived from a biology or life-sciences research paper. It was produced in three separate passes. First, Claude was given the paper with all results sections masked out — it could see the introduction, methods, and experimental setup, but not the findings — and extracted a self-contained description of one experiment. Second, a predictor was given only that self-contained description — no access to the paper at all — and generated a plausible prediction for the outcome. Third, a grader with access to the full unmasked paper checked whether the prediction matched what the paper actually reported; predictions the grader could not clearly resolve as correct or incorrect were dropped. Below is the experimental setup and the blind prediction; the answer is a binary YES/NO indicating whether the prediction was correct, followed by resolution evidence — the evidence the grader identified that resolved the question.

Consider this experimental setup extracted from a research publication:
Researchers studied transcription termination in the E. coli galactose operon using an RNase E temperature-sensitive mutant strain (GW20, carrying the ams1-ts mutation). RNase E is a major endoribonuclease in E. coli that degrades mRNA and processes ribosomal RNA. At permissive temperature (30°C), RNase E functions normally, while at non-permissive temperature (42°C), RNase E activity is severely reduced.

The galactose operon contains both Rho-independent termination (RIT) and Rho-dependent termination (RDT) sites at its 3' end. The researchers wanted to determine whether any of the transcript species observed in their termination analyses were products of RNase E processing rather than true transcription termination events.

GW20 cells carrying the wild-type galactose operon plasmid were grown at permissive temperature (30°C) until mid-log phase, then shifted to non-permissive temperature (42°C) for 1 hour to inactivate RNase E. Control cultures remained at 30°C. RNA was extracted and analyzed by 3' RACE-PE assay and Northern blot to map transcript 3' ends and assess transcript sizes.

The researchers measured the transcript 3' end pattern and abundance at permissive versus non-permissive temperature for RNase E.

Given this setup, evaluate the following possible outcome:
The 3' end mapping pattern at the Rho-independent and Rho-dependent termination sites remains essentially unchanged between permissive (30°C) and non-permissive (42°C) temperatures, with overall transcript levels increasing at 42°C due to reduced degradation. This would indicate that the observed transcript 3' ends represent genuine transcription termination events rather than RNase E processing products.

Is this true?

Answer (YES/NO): YES